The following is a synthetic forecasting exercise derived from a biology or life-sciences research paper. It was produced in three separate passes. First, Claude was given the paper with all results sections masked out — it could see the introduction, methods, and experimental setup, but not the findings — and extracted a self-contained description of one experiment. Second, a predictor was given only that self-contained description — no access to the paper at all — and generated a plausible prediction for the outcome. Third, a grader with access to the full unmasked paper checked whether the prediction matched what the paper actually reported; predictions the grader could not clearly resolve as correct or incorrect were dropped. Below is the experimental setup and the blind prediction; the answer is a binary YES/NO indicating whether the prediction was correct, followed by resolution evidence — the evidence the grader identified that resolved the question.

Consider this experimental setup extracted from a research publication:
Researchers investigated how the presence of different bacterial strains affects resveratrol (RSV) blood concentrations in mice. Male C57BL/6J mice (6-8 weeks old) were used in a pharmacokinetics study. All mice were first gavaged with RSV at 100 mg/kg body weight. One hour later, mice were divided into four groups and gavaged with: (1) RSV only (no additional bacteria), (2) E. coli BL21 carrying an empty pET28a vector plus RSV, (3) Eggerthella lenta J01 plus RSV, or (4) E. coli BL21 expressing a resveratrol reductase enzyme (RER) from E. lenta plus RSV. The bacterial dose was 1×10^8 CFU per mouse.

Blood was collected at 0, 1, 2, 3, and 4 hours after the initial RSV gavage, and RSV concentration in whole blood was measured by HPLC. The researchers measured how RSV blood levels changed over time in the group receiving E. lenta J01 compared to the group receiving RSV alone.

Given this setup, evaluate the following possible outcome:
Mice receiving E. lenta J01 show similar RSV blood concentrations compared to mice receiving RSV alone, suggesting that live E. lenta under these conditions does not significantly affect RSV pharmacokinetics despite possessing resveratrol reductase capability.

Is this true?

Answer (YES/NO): NO